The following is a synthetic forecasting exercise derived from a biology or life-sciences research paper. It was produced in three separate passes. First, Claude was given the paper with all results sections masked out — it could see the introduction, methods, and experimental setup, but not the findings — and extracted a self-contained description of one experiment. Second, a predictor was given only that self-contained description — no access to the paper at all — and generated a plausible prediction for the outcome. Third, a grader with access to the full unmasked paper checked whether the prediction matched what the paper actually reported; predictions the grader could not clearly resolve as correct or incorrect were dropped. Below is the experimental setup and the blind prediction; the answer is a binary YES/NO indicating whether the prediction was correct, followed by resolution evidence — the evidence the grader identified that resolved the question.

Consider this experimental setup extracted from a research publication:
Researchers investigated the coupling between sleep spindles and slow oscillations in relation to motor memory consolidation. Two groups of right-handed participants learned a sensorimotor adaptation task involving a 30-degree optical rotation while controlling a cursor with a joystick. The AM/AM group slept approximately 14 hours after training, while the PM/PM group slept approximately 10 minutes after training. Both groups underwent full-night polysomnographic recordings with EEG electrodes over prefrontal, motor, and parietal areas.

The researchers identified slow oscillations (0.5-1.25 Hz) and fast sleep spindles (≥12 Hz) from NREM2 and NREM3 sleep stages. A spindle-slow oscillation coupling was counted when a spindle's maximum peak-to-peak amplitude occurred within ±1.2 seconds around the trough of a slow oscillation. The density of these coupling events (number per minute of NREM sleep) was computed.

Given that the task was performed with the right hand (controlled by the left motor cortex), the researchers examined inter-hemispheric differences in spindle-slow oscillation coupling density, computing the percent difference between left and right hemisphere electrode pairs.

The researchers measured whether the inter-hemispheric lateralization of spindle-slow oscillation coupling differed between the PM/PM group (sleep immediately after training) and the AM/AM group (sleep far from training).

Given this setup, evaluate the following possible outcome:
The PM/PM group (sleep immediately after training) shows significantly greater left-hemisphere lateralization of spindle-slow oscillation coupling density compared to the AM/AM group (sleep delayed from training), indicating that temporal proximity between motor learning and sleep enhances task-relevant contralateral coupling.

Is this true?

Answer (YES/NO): YES